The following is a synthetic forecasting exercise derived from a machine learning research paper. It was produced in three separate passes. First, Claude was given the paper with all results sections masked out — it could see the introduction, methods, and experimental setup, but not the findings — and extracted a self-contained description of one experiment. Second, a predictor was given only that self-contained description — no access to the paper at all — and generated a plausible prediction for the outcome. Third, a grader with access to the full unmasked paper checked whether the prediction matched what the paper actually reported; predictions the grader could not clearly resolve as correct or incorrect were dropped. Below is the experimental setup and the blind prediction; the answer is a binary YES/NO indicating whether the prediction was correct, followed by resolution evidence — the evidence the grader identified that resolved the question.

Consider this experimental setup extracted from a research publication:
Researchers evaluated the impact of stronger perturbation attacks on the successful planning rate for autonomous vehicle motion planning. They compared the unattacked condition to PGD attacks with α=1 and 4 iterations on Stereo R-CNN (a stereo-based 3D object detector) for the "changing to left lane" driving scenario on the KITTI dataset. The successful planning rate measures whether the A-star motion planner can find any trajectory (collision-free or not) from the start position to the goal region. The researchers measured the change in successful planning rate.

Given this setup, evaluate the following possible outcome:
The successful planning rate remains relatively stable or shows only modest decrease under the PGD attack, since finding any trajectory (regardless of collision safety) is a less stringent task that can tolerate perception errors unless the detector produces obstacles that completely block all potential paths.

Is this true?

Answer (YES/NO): YES